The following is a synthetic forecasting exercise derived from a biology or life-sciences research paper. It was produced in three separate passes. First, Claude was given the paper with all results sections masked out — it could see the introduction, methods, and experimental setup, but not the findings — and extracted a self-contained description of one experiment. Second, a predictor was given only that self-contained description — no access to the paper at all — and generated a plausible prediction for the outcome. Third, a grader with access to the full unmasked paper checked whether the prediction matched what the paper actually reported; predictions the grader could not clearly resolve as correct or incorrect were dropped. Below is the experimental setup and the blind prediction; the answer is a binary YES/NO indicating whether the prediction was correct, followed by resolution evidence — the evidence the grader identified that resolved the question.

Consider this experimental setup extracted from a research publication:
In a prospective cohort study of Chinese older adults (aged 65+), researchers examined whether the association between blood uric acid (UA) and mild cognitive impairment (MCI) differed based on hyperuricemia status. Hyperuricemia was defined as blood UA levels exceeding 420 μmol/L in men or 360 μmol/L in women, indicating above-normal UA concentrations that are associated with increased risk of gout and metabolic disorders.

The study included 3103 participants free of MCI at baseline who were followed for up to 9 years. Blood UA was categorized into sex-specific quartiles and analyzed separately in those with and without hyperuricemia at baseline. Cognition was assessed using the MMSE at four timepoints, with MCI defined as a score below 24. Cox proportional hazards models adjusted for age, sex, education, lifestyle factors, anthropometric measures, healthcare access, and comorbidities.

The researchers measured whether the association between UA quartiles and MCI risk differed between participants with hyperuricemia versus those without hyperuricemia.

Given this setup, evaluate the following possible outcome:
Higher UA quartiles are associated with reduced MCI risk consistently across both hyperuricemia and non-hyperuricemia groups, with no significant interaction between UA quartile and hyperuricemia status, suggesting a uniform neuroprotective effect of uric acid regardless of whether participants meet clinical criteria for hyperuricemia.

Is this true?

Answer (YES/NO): NO